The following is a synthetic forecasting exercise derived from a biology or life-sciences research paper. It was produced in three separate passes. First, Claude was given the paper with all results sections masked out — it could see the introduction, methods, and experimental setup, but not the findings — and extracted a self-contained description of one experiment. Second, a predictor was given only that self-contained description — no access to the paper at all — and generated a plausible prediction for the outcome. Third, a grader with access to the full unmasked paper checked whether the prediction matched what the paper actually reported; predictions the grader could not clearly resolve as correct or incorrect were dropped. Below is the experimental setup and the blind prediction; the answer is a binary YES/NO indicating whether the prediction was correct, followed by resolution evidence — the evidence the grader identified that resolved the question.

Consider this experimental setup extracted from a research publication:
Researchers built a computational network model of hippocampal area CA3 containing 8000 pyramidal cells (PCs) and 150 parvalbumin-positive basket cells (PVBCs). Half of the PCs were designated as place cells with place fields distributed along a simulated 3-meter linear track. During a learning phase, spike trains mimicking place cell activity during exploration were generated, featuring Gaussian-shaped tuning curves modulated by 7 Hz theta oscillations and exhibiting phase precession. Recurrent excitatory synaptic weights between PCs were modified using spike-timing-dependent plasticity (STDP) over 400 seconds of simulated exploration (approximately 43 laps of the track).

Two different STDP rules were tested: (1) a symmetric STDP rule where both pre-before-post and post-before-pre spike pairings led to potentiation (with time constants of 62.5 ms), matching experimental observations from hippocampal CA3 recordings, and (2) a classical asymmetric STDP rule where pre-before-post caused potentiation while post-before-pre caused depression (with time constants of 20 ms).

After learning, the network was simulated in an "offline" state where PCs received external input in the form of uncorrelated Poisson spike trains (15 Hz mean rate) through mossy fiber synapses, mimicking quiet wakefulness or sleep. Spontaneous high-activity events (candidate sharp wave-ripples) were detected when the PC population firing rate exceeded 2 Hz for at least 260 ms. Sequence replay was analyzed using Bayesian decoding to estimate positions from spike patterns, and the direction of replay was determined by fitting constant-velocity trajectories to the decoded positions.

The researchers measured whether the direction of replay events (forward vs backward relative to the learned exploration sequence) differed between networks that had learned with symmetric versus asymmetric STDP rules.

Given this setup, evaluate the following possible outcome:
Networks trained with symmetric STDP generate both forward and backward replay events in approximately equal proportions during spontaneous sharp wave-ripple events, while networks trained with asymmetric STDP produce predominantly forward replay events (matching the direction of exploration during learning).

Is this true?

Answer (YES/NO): NO